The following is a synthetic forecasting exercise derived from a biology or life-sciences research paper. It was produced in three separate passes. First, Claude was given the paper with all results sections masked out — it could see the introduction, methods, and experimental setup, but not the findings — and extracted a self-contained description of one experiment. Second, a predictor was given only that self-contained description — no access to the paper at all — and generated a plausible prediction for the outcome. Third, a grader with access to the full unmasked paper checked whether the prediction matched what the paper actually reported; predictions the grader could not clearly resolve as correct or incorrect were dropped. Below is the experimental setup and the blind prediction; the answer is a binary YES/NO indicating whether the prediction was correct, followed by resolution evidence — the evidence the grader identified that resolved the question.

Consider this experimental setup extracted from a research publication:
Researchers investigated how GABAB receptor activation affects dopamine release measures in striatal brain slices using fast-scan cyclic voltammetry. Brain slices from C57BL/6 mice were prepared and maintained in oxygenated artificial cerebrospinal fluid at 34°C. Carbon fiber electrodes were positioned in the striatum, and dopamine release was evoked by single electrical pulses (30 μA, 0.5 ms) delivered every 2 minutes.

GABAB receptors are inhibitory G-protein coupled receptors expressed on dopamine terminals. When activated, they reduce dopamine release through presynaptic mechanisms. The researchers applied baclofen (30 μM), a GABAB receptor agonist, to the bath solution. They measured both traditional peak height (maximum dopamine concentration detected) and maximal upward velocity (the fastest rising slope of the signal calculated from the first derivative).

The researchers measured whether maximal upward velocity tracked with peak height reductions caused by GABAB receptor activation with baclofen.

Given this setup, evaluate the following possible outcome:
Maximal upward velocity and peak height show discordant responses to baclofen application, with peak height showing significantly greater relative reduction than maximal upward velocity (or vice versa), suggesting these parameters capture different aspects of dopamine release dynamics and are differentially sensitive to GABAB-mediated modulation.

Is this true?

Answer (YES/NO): NO